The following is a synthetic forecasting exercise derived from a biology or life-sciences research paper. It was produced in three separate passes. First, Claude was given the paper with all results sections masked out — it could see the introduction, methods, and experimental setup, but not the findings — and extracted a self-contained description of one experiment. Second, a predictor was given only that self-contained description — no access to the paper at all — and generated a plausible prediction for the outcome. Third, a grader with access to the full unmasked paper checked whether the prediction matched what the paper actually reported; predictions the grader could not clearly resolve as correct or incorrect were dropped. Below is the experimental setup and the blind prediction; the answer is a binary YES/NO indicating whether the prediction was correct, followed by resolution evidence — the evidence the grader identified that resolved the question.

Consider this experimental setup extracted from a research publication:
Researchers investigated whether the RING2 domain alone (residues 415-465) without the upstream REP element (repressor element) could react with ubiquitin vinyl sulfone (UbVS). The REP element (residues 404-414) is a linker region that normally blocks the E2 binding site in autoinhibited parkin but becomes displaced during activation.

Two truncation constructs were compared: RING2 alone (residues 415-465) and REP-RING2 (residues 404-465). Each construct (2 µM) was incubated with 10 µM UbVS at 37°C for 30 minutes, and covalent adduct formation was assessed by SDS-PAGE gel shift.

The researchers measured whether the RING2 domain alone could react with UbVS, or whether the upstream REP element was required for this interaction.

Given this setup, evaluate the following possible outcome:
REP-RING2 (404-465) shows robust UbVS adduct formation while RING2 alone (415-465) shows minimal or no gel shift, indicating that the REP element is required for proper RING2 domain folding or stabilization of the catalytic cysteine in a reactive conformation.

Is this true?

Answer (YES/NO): YES